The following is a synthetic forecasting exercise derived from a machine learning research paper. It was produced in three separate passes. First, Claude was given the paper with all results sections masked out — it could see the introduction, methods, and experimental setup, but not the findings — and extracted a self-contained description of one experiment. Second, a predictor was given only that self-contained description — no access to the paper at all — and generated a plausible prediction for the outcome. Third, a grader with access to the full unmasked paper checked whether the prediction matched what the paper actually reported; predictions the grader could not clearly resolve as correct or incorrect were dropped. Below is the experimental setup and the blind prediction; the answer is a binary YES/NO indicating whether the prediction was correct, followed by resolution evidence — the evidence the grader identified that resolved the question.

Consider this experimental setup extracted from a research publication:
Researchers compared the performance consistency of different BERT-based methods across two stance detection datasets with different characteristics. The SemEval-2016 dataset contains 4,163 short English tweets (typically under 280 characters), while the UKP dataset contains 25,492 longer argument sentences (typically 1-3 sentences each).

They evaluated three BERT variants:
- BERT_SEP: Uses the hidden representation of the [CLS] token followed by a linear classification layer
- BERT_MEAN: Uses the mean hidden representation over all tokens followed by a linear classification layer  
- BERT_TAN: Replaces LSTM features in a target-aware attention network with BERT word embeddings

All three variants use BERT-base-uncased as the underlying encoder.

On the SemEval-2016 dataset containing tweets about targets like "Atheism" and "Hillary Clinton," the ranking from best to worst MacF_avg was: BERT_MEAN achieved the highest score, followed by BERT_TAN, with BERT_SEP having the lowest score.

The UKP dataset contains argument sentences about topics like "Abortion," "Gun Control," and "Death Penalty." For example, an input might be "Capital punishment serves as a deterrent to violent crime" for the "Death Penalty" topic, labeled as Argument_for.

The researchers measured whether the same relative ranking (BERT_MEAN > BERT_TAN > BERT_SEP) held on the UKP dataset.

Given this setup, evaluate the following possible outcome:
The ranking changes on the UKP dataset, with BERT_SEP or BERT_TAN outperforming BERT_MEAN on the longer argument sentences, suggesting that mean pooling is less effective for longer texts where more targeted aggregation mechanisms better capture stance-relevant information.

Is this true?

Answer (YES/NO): NO